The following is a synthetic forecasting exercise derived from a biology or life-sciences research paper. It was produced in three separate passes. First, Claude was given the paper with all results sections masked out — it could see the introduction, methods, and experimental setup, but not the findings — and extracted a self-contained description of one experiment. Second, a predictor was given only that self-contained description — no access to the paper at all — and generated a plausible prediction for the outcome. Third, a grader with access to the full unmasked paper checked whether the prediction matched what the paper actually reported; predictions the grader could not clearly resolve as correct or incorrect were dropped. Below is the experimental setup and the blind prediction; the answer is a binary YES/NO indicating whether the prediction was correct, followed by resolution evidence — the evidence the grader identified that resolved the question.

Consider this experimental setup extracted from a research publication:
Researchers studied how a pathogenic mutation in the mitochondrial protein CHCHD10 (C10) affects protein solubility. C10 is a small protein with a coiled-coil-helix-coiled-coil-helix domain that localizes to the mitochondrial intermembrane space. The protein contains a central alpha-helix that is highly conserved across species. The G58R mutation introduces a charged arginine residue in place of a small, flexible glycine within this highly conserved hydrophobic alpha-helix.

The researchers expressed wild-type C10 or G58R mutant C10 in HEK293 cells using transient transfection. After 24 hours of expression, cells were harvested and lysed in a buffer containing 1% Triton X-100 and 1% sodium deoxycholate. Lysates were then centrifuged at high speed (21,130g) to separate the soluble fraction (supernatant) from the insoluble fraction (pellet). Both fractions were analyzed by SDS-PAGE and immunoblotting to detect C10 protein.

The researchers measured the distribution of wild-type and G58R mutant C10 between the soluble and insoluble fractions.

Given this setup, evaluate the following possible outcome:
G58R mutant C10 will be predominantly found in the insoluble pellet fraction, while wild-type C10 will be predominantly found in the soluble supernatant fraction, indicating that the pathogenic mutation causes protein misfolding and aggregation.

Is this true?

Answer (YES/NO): NO